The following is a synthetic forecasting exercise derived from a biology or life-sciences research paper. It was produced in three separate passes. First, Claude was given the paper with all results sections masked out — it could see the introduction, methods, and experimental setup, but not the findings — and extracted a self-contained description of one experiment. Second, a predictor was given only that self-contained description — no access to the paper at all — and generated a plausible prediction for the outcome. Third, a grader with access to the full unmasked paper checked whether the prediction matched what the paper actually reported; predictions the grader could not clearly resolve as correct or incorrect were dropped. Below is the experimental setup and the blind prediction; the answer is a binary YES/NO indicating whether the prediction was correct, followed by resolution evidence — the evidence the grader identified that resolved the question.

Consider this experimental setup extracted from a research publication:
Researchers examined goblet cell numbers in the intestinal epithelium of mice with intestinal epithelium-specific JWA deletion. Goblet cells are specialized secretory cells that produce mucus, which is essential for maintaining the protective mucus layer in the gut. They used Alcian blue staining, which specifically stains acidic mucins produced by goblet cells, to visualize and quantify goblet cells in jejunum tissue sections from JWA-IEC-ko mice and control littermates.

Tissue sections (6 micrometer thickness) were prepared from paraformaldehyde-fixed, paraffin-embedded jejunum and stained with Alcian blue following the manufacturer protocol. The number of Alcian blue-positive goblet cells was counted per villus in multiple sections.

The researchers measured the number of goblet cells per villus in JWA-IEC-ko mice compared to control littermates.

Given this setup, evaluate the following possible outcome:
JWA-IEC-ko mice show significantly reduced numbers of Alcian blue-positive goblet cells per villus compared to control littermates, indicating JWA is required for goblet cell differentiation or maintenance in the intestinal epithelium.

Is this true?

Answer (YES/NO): NO